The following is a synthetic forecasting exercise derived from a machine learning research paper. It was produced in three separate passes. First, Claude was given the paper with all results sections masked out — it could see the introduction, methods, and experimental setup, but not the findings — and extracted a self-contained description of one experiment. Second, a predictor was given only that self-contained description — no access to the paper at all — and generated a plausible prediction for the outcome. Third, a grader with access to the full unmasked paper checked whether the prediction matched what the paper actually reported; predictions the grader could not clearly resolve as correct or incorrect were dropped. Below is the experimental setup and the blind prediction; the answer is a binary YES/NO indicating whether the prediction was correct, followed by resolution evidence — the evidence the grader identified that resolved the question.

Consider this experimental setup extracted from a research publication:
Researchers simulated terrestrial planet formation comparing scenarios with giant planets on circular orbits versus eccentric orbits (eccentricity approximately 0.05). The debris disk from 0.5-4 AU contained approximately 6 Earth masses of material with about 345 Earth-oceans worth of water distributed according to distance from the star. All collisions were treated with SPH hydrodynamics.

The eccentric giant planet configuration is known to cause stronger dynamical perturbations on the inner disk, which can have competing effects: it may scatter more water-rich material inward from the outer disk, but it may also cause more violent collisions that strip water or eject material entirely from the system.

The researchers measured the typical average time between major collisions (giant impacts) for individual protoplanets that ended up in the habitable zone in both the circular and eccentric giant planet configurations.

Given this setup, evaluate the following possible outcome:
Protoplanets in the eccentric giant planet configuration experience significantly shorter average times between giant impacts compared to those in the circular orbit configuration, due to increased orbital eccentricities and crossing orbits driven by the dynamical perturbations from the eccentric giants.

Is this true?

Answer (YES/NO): NO